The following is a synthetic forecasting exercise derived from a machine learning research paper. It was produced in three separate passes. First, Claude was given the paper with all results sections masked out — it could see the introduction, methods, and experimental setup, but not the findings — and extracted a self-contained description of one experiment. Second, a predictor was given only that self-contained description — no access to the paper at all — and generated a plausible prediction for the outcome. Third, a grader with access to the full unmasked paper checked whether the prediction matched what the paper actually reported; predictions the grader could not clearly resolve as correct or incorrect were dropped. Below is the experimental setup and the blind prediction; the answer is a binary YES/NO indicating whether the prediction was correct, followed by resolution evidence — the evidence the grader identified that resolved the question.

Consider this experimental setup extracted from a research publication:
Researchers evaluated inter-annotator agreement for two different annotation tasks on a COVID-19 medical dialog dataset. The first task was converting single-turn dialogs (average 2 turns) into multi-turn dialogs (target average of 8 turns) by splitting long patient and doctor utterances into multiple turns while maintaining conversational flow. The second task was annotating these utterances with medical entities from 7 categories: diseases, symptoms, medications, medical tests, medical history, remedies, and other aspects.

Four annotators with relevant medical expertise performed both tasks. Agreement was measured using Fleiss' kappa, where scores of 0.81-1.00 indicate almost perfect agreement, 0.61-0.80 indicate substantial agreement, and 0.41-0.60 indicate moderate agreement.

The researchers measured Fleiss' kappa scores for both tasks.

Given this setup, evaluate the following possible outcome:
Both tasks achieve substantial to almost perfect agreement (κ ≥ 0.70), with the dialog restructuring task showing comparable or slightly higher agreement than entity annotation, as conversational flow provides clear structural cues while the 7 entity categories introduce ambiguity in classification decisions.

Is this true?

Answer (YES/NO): NO